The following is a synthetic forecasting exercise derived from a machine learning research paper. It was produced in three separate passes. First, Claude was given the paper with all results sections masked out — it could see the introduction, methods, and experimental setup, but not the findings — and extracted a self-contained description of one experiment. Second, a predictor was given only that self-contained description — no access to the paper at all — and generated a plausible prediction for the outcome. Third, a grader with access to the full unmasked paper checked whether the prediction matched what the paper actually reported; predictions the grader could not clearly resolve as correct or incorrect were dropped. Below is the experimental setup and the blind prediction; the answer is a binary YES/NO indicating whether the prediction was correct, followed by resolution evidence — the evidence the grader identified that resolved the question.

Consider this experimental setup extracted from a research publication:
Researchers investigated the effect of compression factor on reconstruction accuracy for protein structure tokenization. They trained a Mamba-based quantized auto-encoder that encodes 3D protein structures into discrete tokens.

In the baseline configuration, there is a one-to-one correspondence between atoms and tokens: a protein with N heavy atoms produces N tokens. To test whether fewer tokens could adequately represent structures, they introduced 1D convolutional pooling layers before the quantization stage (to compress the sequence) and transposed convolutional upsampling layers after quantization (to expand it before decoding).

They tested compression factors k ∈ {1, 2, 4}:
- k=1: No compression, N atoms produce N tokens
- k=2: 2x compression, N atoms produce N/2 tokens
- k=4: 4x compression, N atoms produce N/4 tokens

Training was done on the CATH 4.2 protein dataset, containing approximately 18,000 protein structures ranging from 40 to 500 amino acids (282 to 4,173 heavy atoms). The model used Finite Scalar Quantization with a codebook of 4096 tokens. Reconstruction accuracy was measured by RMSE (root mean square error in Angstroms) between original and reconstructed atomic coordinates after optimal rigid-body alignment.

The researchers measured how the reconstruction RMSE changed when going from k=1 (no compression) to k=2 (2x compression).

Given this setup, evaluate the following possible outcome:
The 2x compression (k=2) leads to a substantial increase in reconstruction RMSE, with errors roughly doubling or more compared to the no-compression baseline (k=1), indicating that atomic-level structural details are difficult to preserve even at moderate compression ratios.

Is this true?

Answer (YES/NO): NO